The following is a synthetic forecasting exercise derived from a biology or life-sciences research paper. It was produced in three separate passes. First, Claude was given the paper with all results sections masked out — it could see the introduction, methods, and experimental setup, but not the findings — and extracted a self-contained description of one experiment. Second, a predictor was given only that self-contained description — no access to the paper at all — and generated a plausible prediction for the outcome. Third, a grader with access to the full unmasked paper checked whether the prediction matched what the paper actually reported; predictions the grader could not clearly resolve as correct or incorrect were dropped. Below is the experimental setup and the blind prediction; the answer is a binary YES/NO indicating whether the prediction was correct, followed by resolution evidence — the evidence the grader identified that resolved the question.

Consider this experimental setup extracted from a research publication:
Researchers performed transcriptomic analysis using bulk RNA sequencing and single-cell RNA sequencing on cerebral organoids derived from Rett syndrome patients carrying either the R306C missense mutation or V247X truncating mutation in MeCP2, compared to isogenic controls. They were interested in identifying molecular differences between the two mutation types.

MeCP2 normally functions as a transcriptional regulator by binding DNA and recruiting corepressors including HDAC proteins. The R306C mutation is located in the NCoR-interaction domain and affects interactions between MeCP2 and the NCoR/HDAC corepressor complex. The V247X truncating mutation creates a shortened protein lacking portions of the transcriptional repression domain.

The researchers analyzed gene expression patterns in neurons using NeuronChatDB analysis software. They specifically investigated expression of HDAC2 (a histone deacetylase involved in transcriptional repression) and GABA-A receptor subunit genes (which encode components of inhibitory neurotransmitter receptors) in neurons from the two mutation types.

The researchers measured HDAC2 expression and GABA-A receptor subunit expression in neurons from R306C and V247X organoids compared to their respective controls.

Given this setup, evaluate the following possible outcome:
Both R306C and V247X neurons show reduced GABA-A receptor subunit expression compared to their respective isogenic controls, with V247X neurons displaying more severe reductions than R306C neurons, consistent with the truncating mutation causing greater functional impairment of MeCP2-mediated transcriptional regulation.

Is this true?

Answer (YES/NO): NO